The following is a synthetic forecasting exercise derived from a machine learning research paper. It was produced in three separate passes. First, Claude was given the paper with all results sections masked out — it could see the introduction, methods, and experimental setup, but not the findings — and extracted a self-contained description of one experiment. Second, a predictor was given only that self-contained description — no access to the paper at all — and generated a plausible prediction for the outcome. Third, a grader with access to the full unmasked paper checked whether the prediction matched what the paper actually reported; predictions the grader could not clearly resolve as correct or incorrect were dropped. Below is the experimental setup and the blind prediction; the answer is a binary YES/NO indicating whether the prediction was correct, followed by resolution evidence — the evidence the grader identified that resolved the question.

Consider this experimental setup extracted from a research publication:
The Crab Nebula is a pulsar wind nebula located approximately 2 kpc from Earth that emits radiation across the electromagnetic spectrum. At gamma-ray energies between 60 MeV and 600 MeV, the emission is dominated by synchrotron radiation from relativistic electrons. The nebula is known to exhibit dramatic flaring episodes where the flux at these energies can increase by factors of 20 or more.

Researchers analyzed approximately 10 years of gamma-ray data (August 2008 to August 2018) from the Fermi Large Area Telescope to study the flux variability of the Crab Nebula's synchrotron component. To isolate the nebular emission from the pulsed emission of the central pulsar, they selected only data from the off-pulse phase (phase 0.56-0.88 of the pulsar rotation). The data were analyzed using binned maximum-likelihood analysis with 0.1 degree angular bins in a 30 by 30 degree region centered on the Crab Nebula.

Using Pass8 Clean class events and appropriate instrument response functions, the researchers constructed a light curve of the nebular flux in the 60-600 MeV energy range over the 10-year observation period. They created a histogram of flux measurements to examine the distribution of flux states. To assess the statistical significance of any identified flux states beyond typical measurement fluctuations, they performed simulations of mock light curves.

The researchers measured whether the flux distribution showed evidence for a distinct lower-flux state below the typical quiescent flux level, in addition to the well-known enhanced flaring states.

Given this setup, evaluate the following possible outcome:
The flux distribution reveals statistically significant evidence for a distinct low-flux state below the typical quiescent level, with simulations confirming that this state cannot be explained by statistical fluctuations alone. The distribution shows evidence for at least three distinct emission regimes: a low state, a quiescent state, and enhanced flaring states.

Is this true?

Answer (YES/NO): YES